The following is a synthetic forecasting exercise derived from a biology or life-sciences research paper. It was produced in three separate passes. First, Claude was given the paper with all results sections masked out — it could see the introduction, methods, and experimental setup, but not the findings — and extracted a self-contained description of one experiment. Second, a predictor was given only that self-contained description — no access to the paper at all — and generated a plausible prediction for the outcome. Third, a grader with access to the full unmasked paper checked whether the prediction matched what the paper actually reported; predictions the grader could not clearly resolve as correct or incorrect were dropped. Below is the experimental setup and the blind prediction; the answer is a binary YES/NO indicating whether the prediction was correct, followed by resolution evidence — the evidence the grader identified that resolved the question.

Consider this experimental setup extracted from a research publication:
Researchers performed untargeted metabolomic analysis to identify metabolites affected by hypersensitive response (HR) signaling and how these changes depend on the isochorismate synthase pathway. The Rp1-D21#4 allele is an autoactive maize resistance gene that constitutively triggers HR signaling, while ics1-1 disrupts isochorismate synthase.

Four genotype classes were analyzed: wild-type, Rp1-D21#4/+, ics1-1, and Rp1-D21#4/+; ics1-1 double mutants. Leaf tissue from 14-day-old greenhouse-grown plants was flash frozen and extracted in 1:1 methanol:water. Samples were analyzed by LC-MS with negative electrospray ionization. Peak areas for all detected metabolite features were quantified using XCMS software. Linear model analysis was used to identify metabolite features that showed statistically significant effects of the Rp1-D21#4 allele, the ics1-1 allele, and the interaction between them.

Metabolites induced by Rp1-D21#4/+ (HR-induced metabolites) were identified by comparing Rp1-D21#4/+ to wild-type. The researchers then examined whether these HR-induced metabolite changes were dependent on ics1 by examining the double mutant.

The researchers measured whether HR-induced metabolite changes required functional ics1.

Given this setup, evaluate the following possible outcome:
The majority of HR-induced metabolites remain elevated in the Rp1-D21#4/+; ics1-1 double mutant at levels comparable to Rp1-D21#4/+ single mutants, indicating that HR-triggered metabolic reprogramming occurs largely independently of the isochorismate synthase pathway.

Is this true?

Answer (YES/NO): NO